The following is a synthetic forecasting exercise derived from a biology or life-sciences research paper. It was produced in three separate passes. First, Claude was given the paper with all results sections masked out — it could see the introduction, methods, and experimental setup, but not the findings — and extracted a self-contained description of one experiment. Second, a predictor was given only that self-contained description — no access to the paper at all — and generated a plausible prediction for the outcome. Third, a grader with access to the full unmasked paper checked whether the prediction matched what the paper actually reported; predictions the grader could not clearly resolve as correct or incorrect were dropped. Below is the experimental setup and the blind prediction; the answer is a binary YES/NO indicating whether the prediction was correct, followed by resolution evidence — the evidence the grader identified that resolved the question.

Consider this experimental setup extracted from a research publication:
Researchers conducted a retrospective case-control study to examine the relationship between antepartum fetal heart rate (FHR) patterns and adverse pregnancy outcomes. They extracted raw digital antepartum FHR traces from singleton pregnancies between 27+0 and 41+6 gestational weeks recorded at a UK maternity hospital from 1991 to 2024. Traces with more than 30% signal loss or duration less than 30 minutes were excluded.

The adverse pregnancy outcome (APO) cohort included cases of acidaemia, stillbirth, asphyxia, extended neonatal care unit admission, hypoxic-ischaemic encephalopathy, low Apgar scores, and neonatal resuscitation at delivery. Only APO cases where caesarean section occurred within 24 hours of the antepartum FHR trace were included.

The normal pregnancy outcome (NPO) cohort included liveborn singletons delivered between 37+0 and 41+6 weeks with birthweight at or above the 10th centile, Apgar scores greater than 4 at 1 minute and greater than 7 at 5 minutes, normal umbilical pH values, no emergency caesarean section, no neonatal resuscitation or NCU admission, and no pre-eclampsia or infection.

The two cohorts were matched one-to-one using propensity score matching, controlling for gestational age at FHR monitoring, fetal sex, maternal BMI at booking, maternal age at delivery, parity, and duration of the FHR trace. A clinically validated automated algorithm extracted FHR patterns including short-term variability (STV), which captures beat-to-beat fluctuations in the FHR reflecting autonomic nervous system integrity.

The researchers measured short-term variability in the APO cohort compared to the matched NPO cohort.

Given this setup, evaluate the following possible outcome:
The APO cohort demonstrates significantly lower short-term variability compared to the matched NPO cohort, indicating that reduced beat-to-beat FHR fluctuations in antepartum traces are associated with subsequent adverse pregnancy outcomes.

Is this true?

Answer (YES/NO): YES